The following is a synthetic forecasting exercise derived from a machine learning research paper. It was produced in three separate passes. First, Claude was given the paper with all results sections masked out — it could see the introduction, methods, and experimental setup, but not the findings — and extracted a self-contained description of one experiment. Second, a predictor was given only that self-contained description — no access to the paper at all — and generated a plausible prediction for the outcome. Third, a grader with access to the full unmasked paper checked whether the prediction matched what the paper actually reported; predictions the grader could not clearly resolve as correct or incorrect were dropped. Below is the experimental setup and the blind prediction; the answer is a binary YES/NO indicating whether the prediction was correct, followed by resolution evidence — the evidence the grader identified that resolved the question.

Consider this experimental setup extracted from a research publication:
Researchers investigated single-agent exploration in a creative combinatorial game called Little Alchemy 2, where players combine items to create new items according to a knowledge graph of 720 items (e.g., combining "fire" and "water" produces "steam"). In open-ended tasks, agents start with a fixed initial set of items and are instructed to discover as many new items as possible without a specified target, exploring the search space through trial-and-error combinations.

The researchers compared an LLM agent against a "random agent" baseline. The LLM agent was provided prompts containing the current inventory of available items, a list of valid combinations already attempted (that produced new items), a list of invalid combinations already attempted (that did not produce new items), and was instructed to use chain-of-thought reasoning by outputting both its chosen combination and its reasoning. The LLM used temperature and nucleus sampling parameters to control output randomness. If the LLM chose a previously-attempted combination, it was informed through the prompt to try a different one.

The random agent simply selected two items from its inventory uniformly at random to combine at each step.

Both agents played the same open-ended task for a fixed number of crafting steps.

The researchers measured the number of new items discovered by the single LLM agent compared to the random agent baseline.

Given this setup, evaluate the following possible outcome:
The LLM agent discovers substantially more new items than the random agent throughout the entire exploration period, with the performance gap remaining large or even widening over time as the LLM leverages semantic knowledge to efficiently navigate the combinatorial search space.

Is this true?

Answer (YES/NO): NO